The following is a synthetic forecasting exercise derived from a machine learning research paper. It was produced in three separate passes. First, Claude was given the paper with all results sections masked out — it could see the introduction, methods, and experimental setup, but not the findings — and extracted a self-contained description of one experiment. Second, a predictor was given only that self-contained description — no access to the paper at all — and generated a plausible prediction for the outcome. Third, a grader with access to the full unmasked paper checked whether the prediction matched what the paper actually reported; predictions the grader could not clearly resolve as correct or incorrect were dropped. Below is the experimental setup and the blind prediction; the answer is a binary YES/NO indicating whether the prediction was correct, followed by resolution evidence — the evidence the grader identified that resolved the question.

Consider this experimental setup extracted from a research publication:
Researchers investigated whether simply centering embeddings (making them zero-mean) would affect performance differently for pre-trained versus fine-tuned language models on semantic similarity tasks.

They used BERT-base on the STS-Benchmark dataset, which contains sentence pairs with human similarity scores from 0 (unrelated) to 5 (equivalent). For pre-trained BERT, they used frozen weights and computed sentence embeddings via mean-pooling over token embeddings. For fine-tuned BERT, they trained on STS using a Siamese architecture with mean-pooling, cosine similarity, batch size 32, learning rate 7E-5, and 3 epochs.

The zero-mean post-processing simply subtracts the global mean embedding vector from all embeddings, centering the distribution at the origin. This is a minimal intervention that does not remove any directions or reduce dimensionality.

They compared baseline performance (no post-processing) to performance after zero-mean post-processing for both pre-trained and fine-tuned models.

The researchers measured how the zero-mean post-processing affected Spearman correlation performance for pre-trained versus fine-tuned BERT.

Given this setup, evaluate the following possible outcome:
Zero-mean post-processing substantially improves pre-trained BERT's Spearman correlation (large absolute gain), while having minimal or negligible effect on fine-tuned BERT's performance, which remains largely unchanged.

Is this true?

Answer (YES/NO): YES